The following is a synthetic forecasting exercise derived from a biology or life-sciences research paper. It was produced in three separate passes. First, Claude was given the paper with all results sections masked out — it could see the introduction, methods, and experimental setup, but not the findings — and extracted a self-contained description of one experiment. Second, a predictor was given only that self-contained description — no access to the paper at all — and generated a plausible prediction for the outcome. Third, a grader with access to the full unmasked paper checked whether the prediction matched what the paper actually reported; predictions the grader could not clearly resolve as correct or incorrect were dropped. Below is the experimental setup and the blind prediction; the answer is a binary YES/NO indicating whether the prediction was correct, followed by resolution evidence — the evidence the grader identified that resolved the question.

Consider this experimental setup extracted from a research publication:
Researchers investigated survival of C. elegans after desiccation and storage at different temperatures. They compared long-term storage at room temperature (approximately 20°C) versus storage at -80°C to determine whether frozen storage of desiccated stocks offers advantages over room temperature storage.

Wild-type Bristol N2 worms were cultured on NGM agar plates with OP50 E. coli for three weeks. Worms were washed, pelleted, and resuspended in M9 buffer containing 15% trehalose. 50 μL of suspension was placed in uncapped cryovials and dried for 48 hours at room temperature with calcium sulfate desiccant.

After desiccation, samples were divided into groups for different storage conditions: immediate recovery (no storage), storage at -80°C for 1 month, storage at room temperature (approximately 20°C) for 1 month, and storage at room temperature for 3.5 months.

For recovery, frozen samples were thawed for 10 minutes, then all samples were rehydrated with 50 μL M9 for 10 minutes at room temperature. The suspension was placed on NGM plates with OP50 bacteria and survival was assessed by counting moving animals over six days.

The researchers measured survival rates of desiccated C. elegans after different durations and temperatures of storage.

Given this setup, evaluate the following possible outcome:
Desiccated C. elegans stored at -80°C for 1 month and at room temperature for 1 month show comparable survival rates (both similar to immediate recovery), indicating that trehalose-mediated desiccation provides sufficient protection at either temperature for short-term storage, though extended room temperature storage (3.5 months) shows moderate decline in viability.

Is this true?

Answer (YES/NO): NO